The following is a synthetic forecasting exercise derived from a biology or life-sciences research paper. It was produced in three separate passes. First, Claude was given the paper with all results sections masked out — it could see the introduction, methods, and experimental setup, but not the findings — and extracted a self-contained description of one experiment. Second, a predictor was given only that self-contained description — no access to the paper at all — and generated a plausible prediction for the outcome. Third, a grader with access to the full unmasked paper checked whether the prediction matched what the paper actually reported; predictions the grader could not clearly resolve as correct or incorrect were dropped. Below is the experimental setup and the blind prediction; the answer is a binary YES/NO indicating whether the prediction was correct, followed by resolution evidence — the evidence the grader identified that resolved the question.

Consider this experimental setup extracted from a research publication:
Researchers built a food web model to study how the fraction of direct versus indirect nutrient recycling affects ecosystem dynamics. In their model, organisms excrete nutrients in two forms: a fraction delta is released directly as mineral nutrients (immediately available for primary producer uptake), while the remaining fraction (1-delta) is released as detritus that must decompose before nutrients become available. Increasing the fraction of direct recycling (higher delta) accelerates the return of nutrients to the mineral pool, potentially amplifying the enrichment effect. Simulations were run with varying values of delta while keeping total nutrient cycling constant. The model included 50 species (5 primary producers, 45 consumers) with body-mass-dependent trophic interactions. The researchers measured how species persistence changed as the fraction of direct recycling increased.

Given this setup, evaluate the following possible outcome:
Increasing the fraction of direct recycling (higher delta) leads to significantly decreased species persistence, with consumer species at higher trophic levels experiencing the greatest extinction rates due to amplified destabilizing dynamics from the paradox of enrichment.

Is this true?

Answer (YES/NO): NO